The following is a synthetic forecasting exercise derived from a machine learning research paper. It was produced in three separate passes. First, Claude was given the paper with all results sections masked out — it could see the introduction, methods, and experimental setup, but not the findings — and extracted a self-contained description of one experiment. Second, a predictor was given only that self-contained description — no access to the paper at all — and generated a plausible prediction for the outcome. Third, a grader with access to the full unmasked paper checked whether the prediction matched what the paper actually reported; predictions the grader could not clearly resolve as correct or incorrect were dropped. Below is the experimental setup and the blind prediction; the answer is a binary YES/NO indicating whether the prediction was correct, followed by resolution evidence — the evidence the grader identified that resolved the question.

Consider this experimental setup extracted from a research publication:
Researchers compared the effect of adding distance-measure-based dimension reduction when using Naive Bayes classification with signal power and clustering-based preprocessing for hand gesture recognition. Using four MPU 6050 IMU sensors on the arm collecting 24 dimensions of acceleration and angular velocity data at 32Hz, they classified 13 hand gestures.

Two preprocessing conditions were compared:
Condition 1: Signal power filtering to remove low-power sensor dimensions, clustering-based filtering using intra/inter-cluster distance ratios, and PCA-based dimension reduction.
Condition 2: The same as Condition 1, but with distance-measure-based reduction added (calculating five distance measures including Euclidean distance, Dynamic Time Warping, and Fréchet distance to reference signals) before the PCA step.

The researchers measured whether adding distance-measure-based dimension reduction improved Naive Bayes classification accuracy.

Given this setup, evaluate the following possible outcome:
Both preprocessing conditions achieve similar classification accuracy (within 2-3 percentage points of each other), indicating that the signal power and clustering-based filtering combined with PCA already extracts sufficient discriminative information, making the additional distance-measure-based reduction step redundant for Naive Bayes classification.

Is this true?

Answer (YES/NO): NO